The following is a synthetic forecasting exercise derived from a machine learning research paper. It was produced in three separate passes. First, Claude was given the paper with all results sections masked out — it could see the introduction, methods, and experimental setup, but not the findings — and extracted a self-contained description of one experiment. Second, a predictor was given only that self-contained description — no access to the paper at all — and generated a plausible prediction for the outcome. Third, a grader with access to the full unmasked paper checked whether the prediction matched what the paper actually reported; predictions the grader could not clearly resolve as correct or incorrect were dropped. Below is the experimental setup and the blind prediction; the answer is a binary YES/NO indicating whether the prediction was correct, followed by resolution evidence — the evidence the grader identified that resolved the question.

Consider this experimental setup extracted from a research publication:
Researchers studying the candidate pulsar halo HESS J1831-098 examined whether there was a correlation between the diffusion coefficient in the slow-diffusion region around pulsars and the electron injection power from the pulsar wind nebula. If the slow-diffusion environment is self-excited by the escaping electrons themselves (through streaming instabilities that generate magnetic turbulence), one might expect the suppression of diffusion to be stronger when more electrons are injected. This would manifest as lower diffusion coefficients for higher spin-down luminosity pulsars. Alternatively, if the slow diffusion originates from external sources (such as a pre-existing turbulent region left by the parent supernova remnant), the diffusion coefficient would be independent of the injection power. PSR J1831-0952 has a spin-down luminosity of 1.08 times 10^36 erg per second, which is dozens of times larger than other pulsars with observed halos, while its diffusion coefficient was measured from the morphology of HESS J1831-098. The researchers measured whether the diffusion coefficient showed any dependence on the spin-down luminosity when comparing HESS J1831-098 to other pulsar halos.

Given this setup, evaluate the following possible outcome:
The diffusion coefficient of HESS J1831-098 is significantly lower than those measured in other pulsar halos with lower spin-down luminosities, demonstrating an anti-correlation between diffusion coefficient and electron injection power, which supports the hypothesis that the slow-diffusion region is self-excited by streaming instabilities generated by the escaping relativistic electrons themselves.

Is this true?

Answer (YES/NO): NO